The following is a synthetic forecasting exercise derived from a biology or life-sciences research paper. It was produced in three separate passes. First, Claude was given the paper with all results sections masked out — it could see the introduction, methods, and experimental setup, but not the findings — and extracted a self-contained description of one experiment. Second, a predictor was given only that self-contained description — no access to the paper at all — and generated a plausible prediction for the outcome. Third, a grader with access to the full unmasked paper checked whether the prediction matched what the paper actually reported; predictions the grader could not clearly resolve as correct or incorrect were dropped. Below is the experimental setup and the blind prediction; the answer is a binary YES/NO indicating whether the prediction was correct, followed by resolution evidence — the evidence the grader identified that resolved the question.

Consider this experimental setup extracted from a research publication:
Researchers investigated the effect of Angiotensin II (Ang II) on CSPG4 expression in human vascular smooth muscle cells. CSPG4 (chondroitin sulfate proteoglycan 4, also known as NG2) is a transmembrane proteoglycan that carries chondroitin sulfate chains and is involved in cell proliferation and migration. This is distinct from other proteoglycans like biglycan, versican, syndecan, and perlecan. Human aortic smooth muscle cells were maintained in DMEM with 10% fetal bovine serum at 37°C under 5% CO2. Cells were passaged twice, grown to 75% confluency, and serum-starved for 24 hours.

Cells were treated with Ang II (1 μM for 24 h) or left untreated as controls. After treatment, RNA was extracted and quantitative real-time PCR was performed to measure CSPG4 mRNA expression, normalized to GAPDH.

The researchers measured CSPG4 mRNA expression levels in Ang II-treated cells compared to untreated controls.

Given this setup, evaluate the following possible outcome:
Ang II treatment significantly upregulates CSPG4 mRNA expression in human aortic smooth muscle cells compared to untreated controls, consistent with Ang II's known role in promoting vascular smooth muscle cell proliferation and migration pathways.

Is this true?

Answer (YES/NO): NO